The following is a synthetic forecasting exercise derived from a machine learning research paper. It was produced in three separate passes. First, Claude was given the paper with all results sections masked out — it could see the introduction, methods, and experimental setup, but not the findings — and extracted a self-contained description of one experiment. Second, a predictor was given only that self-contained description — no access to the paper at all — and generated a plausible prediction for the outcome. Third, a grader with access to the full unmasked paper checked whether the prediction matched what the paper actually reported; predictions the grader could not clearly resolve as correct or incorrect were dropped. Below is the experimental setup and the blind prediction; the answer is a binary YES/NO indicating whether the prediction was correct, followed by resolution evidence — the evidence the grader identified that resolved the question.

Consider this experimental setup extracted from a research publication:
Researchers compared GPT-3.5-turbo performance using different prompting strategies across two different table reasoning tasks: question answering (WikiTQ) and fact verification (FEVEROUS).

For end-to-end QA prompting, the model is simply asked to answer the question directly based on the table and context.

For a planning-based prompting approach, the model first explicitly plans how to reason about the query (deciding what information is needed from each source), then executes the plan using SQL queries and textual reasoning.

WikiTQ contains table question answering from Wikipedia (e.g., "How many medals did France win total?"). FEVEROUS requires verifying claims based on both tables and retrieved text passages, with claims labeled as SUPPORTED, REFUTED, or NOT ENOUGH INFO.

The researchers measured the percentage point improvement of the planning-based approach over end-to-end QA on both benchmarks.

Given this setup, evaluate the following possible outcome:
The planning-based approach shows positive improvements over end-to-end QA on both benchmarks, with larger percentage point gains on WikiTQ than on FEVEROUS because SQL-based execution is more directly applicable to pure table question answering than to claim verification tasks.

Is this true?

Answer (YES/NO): YES